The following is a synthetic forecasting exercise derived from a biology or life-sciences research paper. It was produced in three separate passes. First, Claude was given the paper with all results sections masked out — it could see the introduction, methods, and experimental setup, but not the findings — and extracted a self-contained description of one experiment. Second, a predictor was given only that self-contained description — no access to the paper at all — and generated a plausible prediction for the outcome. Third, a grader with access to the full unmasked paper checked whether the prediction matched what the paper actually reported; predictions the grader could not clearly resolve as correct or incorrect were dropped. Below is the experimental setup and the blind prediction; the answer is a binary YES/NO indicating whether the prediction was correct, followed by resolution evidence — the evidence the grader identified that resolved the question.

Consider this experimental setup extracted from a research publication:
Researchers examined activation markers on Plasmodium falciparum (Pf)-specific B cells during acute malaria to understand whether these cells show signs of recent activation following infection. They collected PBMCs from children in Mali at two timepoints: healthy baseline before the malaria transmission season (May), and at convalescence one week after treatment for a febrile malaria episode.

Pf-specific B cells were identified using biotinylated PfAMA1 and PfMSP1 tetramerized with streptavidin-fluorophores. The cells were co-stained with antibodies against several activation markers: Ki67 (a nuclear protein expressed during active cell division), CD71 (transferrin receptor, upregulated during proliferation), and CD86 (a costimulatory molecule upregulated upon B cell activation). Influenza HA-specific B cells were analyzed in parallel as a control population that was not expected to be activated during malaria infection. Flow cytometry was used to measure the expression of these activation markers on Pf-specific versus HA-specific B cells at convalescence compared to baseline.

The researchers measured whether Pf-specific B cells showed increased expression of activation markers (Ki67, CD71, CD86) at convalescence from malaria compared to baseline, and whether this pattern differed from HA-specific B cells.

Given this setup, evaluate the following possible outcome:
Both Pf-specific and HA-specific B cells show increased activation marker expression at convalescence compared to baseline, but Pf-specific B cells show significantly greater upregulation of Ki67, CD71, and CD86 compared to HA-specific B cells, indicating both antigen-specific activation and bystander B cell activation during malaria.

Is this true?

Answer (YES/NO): NO